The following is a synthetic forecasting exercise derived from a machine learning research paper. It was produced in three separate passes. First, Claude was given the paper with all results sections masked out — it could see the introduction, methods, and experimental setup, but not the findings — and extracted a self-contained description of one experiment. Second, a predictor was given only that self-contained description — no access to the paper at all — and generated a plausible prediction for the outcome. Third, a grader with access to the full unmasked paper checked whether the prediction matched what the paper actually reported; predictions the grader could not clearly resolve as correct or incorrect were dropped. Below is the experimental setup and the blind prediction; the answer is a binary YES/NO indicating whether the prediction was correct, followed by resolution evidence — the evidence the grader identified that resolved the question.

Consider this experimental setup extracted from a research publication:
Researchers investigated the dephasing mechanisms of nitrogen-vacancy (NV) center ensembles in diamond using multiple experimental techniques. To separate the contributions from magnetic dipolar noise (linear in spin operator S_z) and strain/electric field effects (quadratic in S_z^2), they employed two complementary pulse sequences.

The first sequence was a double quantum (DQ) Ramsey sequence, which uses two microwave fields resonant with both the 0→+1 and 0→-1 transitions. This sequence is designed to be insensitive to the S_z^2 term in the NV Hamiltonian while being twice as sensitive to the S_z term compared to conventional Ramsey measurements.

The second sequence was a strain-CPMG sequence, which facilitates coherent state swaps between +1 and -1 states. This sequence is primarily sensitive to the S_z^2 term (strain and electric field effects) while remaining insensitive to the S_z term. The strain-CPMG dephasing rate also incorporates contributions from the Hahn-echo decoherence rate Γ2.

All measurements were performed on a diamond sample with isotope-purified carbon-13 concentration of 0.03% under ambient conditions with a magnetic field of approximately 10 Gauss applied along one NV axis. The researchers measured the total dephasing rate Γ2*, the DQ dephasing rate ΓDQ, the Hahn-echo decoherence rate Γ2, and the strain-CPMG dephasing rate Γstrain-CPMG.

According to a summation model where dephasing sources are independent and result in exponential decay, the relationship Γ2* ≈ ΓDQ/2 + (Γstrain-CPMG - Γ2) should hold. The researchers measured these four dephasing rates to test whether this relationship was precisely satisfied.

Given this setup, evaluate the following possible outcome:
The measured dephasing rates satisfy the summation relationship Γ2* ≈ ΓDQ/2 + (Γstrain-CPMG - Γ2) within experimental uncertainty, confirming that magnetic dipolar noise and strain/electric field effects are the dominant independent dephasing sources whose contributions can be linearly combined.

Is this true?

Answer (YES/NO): NO